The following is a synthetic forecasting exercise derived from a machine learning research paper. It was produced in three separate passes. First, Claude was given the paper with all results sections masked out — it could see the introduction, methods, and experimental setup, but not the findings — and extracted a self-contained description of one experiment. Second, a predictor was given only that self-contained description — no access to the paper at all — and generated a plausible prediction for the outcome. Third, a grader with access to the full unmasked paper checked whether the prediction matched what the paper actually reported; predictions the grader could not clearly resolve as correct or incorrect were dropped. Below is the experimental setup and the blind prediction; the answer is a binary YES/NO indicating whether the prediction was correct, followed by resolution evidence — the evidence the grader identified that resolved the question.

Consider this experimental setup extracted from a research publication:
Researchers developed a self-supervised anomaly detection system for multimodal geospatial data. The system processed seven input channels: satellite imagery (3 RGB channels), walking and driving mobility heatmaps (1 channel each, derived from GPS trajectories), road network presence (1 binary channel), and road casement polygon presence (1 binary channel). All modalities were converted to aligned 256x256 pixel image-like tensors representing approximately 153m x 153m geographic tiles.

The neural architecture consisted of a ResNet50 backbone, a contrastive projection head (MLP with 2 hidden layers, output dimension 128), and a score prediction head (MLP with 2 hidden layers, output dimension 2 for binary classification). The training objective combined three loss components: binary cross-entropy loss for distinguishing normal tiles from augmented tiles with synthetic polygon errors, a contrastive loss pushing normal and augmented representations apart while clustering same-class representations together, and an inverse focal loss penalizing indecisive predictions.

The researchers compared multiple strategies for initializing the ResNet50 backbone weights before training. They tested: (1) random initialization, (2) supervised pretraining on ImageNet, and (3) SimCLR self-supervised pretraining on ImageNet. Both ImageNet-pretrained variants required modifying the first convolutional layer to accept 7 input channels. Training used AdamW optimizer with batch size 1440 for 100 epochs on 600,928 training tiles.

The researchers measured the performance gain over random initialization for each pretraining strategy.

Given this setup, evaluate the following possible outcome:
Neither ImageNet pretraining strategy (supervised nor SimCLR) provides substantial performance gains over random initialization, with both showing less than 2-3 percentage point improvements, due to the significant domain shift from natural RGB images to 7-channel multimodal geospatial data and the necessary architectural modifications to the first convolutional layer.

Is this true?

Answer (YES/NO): NO